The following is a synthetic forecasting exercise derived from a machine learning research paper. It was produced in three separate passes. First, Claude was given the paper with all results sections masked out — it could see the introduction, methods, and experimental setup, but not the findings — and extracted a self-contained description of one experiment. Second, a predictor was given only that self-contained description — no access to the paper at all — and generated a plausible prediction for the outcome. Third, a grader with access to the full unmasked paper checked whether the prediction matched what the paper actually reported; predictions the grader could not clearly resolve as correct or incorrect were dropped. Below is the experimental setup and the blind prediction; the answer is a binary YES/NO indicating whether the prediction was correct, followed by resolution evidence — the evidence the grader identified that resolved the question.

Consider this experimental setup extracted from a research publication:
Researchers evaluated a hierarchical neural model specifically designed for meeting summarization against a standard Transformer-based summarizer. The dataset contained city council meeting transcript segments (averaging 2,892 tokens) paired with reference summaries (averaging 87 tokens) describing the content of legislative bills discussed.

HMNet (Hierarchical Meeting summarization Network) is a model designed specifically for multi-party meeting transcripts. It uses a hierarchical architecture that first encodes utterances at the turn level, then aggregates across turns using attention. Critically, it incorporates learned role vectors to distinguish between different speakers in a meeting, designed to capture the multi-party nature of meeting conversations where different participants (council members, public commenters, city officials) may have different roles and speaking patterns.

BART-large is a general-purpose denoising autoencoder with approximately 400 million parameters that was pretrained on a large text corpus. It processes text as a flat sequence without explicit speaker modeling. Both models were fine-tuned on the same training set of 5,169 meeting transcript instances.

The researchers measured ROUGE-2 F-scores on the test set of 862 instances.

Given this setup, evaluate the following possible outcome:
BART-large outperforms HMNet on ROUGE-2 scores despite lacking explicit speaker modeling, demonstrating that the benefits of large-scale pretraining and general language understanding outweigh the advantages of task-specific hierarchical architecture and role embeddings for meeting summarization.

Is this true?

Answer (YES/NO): YES